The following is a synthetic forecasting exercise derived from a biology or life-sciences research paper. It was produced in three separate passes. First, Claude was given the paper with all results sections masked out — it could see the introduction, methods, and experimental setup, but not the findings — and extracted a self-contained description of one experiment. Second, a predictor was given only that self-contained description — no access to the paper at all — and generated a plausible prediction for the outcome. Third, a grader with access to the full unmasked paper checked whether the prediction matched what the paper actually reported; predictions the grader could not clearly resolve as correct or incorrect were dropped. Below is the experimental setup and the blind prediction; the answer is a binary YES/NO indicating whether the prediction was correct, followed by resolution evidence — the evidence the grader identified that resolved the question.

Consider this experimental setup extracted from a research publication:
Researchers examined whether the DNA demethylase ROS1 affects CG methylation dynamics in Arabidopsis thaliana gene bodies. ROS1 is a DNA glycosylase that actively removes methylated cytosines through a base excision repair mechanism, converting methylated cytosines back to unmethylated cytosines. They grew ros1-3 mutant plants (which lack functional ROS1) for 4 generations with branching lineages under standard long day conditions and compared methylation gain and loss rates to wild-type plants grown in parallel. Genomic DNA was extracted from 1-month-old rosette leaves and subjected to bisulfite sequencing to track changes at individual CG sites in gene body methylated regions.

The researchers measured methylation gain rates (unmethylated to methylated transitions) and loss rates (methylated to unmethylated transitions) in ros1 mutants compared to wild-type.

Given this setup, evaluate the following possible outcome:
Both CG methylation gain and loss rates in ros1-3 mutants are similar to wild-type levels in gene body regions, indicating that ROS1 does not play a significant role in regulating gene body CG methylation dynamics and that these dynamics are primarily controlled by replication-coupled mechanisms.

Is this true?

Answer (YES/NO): NO